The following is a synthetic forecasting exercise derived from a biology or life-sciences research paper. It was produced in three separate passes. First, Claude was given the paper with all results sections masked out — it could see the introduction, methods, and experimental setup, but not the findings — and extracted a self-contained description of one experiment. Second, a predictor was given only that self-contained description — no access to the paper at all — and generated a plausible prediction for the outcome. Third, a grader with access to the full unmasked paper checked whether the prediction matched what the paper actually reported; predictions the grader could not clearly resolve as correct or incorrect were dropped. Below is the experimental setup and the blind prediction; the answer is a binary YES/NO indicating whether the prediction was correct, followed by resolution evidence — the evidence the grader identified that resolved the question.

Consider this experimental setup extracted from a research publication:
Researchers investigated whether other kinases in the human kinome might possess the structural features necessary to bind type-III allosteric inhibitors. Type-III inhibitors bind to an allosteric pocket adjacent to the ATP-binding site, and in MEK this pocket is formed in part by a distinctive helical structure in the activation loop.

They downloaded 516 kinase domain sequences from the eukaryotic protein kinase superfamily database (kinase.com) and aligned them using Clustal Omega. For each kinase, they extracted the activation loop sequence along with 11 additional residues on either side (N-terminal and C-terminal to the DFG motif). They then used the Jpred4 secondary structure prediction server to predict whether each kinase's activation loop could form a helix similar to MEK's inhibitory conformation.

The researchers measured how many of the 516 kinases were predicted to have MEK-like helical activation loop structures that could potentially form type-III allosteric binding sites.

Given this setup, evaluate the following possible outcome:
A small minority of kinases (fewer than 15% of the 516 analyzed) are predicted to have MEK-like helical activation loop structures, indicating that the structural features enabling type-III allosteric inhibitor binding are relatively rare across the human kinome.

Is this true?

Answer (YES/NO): YES